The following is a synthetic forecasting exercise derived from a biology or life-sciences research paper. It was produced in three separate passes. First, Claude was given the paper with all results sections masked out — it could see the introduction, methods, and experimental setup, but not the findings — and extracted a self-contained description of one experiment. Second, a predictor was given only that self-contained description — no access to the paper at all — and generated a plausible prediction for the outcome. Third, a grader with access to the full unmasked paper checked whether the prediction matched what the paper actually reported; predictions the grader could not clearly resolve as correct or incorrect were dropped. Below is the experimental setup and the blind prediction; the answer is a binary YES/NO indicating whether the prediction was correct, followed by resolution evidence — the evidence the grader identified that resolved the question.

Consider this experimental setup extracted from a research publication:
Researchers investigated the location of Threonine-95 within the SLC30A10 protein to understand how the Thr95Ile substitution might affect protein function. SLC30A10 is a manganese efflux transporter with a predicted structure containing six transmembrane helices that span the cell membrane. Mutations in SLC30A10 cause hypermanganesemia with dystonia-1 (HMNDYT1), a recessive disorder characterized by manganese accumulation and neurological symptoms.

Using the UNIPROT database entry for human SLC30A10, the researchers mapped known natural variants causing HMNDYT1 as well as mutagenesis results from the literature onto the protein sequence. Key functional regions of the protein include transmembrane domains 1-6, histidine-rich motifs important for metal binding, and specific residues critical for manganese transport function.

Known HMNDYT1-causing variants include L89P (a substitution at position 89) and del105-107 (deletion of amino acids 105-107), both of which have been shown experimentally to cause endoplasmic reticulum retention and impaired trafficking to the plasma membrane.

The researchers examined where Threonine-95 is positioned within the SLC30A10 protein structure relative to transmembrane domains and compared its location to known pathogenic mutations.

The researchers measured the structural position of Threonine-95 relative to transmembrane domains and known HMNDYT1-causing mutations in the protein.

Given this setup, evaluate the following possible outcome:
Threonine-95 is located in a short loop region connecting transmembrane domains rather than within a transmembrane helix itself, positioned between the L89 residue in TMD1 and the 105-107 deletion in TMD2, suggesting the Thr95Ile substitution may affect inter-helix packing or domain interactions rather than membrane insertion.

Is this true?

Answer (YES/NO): NO